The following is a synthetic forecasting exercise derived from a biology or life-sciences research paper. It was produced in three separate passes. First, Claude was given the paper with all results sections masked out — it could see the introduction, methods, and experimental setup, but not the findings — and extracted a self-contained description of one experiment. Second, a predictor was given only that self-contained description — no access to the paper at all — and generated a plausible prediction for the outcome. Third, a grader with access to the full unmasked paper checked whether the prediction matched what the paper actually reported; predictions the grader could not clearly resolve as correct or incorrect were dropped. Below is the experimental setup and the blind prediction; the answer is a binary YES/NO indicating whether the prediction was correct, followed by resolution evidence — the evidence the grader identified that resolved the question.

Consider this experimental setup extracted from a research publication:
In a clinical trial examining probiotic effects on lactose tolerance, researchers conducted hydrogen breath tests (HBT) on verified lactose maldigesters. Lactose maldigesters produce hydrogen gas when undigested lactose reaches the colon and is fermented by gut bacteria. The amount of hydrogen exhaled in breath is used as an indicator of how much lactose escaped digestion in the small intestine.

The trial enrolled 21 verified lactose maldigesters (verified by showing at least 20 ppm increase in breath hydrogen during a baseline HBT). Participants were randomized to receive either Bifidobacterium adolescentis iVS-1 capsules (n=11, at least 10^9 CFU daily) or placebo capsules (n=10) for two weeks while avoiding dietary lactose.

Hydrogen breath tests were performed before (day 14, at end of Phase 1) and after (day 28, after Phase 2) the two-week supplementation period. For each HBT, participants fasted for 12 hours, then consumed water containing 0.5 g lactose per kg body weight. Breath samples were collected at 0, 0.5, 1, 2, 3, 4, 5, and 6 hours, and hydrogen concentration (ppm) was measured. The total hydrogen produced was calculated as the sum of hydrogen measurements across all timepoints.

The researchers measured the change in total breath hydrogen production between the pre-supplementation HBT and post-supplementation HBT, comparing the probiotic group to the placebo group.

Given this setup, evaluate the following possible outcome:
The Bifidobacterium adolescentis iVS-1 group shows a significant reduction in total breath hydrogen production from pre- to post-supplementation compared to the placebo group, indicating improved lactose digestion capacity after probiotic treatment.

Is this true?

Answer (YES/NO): NO